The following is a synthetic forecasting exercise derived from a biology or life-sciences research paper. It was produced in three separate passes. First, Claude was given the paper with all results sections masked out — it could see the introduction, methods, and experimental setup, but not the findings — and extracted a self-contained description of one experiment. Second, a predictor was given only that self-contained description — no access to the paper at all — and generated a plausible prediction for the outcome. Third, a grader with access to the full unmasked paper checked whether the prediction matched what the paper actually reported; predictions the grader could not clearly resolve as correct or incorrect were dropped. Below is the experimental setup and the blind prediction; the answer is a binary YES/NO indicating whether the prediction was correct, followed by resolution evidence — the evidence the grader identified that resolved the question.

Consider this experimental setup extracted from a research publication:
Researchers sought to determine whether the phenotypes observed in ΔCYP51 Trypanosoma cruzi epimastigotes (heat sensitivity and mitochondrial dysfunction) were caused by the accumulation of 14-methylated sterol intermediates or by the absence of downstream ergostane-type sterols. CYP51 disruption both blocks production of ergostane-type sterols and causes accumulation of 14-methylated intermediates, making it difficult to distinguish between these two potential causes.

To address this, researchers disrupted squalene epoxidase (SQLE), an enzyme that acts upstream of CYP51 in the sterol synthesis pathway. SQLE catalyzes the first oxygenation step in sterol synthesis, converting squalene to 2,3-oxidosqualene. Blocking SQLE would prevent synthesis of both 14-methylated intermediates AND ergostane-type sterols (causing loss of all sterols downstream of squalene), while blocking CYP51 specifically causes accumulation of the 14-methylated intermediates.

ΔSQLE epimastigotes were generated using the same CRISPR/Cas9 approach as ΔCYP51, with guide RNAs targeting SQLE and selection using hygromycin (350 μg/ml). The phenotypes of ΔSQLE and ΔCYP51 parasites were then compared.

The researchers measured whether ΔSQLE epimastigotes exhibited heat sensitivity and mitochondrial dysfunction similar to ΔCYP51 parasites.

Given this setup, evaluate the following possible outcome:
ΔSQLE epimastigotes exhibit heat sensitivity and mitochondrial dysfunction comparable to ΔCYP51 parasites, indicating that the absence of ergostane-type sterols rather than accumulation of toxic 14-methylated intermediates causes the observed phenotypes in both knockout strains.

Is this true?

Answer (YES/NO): YES